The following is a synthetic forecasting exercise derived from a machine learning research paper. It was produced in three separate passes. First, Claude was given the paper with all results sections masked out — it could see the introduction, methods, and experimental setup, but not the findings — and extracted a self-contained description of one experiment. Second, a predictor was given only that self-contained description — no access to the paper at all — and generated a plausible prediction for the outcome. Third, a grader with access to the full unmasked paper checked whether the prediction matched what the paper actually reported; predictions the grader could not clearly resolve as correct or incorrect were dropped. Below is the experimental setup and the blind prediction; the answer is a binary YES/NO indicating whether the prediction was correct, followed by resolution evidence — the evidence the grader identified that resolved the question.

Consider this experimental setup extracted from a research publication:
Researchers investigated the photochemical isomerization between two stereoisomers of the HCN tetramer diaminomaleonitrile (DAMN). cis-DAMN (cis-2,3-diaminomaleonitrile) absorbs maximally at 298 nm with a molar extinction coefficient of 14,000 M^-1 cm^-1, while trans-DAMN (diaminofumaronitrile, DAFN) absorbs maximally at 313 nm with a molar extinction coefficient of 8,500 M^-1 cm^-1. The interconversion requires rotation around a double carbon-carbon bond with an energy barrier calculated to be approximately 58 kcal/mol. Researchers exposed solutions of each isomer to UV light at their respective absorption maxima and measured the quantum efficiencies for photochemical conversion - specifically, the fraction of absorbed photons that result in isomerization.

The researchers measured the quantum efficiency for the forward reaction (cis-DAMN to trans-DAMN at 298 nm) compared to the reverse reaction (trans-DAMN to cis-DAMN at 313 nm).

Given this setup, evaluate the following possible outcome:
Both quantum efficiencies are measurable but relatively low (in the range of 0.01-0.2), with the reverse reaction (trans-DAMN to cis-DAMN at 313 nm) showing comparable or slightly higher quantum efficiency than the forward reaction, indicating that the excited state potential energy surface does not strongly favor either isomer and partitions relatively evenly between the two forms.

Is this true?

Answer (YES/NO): NO